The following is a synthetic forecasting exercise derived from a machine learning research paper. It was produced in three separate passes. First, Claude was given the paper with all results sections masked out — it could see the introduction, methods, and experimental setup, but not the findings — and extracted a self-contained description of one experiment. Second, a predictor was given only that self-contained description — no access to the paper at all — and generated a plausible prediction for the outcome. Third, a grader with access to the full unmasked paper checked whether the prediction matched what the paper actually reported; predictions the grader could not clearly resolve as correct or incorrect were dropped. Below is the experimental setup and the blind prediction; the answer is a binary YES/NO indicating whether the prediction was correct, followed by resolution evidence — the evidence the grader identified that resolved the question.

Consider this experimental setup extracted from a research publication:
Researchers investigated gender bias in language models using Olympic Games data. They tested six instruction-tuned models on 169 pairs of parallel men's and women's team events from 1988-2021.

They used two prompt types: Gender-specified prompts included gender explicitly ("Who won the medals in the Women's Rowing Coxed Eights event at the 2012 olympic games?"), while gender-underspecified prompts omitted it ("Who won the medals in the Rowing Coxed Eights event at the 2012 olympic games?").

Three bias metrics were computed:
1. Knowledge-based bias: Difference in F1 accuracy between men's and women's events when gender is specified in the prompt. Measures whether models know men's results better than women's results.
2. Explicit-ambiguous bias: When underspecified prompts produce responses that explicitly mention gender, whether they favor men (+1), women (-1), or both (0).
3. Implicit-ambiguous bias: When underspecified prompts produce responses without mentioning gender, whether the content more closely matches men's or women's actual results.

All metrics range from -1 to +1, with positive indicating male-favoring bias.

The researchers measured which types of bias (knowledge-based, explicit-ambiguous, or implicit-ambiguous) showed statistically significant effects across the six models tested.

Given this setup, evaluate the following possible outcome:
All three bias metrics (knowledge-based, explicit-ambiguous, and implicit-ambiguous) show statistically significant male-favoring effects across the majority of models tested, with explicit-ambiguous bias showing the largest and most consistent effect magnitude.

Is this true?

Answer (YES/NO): NO